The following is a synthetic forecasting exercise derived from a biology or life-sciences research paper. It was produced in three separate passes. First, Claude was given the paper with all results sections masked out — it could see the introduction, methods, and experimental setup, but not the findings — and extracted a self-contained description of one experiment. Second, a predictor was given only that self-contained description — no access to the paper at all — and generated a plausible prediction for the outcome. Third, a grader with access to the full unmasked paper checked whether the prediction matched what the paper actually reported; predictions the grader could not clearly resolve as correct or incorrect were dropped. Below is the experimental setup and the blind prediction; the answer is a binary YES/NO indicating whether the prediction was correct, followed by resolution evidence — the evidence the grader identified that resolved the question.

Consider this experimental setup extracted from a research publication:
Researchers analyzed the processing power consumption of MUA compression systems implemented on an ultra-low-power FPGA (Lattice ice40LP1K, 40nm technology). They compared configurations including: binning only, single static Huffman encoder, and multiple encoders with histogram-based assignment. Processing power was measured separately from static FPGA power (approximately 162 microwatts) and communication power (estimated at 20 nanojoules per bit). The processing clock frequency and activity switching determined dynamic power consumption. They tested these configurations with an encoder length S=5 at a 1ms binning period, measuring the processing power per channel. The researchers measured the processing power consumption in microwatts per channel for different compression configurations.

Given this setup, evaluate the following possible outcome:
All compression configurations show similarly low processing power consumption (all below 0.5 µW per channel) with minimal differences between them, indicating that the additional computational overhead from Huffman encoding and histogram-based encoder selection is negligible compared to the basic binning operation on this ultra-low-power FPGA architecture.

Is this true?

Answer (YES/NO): NO